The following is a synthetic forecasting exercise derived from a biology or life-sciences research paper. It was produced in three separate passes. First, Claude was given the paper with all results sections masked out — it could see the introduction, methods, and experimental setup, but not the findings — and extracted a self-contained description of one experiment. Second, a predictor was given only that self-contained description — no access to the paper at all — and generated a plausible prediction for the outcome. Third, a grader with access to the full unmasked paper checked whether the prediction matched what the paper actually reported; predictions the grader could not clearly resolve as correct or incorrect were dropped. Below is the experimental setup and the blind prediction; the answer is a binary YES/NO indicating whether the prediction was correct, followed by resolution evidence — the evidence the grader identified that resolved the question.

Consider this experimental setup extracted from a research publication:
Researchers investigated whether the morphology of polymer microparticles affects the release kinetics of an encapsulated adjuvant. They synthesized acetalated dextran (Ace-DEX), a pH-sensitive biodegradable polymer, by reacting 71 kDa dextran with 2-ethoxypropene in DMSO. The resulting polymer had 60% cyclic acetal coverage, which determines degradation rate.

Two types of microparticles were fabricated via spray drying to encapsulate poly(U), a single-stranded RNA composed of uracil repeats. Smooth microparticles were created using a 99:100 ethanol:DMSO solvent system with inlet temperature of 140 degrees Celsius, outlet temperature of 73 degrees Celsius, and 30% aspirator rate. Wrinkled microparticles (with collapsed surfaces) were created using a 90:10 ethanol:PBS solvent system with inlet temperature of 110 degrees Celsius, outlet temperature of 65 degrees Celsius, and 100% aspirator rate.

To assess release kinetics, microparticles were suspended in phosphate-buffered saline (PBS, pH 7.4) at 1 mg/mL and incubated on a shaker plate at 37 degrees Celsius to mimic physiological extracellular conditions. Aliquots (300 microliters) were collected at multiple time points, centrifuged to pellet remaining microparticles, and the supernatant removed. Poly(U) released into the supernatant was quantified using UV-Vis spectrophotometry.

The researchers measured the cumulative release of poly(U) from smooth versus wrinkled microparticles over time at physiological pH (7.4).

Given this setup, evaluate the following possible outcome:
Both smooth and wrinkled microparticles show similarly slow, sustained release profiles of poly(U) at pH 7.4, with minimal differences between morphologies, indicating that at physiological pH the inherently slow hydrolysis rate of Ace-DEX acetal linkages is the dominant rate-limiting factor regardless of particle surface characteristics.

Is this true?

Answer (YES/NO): NO